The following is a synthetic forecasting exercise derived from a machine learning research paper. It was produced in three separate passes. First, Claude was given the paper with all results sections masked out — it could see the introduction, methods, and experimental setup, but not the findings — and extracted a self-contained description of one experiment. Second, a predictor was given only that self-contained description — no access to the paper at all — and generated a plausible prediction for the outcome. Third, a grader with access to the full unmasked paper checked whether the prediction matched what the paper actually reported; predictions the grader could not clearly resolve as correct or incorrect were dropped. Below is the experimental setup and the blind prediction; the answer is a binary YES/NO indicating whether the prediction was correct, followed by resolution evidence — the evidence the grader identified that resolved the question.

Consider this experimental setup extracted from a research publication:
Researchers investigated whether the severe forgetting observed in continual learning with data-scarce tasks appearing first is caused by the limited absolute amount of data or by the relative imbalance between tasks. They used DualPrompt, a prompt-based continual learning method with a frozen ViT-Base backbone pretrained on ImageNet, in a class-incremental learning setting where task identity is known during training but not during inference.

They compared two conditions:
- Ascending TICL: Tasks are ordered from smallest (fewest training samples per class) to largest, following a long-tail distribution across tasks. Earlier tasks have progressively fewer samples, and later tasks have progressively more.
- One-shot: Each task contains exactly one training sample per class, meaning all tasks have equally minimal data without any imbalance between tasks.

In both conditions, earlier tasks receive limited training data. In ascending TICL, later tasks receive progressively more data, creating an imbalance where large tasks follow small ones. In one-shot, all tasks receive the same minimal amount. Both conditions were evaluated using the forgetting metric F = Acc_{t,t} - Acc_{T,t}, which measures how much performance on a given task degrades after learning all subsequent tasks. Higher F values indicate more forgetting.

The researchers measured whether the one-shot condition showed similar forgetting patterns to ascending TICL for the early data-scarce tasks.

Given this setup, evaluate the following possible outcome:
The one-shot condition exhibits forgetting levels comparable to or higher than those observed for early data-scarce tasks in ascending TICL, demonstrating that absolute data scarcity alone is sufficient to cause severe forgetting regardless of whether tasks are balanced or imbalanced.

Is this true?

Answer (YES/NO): NO